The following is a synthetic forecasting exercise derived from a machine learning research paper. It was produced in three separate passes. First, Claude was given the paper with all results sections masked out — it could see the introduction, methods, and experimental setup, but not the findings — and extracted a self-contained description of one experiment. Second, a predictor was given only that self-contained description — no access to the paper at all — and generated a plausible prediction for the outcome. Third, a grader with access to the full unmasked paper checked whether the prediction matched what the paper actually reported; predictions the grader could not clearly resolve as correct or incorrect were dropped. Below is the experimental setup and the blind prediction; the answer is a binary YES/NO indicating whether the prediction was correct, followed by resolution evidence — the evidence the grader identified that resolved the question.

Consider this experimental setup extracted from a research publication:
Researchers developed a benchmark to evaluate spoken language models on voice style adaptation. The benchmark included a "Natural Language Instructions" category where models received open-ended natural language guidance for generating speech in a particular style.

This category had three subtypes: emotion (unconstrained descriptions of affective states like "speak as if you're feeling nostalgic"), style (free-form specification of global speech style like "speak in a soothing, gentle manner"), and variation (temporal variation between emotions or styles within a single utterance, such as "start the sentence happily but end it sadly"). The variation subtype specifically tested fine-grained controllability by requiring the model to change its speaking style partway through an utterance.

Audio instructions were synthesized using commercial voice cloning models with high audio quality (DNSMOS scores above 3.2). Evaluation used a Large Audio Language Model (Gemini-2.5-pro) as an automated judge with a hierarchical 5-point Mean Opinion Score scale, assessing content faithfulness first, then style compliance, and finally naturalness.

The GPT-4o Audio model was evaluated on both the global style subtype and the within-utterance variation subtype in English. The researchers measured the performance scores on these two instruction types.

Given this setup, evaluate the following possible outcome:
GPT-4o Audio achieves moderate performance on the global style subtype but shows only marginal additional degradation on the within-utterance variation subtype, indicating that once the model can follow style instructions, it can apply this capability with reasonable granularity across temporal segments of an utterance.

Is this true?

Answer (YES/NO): NO